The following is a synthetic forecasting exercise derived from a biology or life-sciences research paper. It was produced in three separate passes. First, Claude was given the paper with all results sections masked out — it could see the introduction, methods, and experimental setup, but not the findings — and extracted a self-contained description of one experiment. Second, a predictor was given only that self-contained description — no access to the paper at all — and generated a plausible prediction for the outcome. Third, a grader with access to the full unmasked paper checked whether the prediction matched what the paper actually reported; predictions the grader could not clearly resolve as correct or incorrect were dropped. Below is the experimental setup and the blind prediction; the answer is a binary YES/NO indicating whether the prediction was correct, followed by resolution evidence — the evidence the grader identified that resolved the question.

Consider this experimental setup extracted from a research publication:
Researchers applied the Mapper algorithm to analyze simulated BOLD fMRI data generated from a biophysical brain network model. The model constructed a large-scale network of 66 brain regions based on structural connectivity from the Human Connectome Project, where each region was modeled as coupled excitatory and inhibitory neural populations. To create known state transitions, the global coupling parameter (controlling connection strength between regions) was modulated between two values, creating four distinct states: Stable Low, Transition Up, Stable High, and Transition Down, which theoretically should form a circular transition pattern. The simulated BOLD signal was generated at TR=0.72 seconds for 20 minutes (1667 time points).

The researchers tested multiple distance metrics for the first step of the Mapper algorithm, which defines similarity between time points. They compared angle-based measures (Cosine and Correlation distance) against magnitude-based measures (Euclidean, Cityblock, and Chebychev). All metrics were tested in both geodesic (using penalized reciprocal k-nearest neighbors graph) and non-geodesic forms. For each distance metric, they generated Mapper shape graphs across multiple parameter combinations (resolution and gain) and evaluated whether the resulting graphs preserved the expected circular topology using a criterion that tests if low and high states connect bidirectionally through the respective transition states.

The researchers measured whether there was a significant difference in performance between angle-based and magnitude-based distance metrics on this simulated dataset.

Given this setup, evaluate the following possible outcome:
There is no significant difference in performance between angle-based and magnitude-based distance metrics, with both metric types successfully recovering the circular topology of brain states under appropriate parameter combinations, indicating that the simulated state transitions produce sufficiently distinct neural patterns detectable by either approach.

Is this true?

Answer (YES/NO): YES